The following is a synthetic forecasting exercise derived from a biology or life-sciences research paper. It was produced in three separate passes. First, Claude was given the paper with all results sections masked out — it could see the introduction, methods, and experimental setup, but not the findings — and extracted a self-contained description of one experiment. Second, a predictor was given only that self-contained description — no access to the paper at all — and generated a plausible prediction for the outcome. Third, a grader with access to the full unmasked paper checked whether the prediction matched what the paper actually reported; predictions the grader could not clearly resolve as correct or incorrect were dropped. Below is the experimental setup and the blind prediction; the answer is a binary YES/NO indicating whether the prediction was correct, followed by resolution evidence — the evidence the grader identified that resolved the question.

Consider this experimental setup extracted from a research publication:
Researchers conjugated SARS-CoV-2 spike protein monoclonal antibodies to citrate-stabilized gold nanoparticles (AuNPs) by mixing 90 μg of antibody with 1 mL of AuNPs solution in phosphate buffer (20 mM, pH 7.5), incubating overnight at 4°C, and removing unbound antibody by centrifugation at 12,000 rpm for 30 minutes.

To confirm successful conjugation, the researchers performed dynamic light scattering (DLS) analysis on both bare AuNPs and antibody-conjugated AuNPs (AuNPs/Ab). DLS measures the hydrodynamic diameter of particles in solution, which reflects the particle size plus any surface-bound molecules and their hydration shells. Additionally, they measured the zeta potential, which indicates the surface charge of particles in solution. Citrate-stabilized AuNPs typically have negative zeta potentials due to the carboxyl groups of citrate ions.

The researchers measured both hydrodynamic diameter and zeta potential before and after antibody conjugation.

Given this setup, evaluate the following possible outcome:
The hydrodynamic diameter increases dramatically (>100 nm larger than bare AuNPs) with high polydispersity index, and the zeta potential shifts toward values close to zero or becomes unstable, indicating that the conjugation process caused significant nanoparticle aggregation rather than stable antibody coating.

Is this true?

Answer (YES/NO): NO